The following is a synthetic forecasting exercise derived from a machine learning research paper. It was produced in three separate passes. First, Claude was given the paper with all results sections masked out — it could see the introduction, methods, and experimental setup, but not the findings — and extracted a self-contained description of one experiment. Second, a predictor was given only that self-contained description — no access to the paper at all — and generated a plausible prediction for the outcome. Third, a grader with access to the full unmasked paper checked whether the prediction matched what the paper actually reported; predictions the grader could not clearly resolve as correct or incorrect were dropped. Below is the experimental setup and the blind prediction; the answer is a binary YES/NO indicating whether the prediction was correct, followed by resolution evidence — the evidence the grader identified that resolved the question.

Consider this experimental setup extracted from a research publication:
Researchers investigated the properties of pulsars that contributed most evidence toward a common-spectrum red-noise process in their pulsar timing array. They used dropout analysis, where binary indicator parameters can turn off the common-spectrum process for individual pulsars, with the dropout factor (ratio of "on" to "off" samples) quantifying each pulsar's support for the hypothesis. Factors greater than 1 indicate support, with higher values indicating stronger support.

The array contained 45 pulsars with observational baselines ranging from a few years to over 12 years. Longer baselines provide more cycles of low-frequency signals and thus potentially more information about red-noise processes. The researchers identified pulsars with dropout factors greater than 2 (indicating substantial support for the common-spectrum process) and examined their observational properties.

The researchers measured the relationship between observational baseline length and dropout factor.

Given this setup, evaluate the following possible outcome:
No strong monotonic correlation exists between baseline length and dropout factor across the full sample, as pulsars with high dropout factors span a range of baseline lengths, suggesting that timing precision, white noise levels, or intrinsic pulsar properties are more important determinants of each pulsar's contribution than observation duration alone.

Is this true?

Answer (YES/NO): NO